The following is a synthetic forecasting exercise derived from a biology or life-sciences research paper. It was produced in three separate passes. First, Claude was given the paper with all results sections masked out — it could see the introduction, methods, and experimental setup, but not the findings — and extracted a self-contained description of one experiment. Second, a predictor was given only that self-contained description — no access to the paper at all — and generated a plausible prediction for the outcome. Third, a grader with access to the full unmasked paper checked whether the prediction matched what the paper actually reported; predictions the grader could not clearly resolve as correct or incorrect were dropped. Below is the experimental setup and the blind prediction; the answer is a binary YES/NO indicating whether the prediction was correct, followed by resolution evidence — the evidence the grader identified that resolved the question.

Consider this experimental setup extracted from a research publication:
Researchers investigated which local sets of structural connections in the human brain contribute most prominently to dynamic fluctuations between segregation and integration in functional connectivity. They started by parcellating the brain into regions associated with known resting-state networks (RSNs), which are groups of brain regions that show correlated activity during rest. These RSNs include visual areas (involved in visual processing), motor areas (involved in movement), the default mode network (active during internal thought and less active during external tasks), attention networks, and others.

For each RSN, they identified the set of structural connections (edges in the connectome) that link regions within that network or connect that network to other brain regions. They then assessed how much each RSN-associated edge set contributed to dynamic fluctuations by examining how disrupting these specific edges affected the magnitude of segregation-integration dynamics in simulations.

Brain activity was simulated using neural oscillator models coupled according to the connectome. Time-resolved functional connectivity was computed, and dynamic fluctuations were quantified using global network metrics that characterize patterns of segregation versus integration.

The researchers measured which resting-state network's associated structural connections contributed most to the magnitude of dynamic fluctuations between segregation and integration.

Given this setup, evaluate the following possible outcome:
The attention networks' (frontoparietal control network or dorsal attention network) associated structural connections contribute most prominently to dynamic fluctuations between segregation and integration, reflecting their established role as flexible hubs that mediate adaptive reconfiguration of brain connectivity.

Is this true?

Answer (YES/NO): NO